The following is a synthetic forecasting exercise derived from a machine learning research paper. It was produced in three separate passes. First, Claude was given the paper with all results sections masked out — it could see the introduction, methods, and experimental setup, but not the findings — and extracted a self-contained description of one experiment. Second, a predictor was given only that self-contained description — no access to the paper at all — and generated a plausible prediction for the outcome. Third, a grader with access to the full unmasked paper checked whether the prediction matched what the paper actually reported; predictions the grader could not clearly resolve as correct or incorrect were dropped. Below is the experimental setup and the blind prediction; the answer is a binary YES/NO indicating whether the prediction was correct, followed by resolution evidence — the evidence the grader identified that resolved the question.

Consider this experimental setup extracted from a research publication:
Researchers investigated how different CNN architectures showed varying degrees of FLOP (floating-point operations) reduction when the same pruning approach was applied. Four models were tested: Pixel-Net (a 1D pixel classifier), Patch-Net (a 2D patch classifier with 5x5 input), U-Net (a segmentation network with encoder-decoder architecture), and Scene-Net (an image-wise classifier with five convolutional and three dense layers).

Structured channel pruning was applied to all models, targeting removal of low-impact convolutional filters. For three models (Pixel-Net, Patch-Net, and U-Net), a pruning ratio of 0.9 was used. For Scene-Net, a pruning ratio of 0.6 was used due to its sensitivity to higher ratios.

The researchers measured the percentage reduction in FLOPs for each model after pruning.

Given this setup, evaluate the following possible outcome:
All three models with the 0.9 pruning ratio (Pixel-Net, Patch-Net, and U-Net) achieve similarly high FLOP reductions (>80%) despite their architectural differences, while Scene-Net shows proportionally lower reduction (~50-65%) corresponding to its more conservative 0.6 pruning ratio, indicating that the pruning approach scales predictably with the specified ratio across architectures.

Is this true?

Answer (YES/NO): NO